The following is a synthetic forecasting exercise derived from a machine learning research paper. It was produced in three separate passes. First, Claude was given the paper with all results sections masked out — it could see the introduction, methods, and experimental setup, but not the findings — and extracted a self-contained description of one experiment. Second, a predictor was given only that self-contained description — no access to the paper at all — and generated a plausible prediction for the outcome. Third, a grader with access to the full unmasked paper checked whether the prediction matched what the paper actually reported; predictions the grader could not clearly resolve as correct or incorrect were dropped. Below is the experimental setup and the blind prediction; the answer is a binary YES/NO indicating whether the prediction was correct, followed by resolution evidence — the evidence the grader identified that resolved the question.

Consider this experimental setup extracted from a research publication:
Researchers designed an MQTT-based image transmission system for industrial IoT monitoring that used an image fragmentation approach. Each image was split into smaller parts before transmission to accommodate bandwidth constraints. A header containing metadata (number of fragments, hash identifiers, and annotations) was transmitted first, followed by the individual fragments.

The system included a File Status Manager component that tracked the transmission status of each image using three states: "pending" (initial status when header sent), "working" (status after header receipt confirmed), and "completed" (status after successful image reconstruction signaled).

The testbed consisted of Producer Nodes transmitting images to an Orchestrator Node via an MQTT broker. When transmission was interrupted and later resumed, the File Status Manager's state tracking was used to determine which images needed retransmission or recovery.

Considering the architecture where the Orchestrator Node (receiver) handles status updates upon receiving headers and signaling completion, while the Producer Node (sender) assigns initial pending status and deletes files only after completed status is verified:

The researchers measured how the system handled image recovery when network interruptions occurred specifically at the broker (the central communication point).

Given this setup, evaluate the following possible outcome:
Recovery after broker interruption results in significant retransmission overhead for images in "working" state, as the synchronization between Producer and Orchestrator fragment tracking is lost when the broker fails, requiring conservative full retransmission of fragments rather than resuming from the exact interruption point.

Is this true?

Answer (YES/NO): NO